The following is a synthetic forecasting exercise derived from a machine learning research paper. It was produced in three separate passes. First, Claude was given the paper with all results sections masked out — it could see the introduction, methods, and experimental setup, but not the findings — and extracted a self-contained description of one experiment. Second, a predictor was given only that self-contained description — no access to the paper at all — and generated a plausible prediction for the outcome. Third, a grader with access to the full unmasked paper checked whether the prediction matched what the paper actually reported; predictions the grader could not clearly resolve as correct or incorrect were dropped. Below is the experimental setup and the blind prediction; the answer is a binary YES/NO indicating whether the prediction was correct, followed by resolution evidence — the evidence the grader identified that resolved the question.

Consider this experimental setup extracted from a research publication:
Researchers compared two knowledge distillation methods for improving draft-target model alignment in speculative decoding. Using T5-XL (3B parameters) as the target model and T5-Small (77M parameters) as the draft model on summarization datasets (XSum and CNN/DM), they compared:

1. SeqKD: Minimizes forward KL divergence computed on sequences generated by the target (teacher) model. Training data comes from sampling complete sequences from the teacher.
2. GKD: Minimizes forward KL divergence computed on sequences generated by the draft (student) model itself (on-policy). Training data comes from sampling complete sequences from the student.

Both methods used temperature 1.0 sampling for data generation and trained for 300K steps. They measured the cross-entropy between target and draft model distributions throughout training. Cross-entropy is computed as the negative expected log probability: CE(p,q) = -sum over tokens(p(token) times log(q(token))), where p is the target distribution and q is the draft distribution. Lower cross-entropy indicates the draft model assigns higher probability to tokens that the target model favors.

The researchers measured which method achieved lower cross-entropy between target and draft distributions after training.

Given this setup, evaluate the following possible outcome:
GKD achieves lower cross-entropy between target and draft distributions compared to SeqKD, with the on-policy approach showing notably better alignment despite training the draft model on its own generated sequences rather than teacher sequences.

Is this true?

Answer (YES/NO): YES